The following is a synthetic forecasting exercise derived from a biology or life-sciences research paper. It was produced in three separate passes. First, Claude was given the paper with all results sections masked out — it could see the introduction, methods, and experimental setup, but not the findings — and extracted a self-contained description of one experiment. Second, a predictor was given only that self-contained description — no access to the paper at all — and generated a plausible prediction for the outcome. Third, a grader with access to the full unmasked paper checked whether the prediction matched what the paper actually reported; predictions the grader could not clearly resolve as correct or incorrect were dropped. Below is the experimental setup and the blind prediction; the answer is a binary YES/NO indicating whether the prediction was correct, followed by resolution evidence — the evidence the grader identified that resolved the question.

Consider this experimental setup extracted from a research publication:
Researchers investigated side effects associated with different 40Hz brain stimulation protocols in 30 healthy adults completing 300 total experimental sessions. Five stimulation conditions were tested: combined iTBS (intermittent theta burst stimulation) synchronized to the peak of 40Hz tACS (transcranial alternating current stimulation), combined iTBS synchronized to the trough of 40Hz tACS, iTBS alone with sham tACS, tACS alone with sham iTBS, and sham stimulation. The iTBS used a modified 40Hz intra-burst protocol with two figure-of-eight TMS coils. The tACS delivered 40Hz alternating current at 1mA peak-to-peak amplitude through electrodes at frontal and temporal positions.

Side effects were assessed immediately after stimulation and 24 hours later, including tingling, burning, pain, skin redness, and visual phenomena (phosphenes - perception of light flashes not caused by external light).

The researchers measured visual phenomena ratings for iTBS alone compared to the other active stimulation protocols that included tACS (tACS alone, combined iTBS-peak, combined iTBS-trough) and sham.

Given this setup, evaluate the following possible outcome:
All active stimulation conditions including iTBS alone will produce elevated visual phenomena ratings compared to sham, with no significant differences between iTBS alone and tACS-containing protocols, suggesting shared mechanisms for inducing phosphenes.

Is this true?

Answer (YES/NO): NO